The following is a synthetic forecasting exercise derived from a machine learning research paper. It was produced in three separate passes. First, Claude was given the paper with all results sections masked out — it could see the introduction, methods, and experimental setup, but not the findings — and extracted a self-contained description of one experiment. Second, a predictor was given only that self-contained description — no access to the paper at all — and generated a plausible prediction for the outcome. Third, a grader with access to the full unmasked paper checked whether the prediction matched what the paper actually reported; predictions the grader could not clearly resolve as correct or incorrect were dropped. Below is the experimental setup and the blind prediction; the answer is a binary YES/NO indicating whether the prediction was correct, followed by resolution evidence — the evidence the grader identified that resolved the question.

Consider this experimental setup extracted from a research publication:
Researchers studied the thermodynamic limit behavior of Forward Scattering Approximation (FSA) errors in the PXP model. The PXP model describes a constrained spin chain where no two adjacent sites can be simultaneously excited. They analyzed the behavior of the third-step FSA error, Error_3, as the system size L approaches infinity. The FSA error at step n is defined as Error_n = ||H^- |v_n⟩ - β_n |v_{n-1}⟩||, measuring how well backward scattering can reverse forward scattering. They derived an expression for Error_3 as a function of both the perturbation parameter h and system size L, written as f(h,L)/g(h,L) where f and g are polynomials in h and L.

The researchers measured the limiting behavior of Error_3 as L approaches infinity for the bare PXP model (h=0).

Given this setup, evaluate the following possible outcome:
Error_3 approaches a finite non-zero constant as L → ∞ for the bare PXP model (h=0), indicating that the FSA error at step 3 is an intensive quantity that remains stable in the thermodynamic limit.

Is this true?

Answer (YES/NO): NO